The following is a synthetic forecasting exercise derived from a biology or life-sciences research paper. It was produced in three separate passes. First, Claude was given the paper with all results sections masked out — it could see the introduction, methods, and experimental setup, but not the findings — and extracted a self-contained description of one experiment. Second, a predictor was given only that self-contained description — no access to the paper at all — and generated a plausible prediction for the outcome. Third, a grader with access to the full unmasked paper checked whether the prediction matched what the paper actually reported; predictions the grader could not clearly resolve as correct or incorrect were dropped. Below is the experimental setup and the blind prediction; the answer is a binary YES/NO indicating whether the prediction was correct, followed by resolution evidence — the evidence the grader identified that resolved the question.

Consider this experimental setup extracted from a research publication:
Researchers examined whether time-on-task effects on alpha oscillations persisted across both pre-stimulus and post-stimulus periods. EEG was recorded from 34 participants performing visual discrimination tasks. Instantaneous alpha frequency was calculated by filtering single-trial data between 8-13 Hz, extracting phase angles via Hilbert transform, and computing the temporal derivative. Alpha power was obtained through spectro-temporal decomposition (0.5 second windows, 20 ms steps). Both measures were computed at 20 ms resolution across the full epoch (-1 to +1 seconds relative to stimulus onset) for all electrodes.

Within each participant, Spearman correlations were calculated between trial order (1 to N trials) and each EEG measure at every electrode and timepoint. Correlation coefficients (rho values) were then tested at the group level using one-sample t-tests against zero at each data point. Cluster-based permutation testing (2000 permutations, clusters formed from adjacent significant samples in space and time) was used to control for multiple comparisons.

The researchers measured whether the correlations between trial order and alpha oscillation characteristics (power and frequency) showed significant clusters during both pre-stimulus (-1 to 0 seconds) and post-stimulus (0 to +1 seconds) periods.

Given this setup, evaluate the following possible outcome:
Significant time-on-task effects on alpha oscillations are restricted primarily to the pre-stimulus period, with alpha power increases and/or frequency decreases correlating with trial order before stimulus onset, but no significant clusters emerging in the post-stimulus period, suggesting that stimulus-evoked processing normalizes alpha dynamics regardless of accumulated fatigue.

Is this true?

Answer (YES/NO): NO